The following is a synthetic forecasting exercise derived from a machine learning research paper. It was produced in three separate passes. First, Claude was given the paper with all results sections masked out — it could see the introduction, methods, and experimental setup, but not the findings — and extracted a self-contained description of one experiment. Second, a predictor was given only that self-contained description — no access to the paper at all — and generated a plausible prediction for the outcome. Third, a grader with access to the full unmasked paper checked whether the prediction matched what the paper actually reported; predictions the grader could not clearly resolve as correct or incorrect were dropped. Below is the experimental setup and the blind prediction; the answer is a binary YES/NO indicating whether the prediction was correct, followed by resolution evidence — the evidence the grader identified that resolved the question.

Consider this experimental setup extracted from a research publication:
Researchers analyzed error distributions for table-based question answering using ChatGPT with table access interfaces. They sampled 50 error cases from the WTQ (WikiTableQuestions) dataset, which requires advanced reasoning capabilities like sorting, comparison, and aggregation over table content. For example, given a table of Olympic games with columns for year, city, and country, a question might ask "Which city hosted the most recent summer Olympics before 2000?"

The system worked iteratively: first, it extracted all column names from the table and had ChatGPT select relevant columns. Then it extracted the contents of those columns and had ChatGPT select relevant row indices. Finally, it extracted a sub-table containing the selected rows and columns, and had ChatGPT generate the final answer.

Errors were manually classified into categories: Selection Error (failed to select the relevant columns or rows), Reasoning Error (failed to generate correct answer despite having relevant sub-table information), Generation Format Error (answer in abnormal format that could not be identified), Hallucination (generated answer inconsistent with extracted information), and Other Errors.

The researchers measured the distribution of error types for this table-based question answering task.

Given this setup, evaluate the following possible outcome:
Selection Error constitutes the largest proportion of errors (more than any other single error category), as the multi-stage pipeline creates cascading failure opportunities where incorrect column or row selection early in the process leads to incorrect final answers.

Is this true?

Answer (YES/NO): NO